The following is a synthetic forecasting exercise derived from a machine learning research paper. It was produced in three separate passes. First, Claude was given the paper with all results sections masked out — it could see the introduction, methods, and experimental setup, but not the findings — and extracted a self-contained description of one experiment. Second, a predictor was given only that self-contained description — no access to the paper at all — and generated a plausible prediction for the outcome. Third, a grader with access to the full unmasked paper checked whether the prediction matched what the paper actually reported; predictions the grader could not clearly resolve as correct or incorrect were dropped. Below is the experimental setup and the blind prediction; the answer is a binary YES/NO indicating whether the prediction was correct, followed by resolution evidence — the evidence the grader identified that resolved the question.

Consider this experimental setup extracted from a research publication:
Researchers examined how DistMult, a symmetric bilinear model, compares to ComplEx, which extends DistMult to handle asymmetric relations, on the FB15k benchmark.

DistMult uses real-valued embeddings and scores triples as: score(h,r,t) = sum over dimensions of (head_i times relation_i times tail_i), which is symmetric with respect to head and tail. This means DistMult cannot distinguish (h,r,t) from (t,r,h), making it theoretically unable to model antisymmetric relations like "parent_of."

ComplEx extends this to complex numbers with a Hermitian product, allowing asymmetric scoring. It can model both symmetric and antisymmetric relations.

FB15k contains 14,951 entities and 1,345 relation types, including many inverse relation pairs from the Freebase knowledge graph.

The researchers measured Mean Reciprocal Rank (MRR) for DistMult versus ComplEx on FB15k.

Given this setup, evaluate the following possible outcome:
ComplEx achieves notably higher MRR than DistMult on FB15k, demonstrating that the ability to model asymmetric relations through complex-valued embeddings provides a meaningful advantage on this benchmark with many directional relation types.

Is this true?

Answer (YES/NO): NO